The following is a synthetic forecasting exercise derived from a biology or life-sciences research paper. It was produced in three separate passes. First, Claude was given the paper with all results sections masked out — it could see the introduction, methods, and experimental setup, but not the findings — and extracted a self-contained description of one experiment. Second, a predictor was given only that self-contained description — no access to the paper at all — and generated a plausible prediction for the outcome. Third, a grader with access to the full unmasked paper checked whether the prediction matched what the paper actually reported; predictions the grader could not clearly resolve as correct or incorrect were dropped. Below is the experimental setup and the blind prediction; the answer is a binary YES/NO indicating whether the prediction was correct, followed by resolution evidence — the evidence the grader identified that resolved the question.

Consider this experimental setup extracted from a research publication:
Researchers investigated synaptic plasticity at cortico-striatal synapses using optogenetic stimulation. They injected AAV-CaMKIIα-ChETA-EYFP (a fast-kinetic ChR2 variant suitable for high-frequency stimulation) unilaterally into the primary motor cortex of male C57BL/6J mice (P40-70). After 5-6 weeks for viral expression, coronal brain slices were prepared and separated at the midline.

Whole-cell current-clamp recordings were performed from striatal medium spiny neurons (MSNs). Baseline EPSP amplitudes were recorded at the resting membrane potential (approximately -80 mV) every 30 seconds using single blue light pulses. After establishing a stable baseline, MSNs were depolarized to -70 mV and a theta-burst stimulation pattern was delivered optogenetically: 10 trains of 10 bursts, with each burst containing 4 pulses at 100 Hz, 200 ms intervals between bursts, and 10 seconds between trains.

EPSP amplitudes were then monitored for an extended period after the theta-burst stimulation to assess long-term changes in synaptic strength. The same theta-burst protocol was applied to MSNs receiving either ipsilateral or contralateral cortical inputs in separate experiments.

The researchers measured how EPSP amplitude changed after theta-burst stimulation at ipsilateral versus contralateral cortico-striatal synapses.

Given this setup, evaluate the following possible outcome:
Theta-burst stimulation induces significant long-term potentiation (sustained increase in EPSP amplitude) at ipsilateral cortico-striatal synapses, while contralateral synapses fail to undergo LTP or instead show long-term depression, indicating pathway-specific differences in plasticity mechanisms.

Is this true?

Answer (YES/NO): NO